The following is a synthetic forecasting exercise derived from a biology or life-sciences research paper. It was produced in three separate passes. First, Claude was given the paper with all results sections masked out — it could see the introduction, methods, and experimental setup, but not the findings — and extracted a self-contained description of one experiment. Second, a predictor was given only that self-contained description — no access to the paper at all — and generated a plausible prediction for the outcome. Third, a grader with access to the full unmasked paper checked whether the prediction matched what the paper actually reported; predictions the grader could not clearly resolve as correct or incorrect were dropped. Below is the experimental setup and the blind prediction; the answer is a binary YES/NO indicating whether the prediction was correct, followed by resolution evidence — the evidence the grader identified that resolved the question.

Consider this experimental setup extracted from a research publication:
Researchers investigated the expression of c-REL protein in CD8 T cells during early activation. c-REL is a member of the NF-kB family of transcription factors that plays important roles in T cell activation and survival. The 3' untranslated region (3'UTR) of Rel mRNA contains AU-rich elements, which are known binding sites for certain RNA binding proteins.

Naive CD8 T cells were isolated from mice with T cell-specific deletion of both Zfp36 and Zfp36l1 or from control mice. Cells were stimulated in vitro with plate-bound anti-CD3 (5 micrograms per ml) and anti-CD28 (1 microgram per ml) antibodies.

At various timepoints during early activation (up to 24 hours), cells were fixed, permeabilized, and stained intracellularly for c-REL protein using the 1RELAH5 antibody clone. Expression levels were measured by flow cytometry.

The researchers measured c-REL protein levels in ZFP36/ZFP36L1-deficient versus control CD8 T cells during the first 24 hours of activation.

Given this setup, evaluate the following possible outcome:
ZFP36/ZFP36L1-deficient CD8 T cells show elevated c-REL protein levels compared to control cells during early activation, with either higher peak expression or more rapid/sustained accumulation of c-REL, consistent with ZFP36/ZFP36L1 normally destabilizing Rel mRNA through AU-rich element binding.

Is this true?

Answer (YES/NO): YES